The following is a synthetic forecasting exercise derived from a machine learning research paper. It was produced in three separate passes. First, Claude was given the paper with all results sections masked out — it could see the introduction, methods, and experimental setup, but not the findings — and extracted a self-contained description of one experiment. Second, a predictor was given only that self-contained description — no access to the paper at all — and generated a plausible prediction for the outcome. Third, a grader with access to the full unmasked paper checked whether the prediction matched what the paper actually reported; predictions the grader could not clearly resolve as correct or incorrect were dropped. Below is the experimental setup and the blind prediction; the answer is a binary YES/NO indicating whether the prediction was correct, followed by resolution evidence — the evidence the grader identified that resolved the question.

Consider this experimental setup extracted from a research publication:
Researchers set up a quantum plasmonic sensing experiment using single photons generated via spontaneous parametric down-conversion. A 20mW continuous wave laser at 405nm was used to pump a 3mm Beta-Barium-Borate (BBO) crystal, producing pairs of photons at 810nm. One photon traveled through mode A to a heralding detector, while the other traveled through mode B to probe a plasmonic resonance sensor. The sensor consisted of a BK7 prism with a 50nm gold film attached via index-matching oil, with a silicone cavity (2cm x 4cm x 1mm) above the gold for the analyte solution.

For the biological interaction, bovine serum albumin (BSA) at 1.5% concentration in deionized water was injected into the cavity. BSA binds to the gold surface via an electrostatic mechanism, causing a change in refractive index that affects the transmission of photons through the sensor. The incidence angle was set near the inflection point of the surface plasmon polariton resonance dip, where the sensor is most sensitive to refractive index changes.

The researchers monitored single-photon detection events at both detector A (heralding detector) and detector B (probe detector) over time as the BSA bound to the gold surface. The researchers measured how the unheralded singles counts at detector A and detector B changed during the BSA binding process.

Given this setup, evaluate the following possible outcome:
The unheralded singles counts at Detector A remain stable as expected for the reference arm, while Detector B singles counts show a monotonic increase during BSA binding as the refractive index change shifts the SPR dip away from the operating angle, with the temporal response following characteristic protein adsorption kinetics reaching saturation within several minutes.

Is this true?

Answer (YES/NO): YES